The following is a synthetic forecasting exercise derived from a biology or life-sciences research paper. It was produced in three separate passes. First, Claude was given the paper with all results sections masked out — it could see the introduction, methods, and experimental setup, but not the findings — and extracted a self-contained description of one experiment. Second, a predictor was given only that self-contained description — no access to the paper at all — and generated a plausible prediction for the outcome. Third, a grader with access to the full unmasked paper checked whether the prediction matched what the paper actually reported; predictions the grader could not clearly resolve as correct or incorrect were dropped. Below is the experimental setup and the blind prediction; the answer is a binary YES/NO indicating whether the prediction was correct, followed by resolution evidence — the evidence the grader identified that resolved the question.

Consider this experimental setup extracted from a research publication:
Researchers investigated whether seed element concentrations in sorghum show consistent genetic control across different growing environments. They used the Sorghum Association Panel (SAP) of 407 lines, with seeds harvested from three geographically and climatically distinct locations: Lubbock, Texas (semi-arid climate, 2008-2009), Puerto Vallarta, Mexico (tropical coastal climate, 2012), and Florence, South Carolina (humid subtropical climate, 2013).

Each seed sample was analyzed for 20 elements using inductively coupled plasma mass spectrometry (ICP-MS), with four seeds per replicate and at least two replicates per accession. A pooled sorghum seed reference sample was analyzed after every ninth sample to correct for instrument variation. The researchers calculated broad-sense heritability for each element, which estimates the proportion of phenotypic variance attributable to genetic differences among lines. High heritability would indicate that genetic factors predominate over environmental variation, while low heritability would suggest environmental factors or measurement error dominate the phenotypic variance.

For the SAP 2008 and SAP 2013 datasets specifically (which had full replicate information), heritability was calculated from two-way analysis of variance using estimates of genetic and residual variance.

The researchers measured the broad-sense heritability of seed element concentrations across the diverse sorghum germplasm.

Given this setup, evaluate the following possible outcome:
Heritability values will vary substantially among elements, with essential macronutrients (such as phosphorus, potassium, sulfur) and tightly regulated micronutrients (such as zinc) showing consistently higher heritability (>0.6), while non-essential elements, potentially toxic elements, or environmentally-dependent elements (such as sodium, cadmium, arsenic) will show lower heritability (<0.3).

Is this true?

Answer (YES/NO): NO